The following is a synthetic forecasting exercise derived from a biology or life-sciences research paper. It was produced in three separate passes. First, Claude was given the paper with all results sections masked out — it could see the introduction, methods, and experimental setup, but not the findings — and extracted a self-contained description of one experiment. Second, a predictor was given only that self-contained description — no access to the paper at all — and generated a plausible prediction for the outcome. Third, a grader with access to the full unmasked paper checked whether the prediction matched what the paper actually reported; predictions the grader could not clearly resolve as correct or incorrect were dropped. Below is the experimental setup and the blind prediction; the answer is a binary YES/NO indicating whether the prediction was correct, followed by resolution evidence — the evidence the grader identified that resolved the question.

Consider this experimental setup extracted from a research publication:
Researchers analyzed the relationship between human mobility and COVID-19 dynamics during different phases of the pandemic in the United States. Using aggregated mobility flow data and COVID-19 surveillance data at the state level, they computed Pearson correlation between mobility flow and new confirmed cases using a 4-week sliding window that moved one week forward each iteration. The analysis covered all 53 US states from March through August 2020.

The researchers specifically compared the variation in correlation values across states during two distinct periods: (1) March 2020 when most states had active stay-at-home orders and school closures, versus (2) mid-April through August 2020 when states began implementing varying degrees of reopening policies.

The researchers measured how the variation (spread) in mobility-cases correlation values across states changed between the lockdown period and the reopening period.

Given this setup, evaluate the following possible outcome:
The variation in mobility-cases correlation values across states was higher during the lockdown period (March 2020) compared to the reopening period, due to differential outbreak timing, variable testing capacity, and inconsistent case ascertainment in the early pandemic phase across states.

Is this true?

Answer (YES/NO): NO